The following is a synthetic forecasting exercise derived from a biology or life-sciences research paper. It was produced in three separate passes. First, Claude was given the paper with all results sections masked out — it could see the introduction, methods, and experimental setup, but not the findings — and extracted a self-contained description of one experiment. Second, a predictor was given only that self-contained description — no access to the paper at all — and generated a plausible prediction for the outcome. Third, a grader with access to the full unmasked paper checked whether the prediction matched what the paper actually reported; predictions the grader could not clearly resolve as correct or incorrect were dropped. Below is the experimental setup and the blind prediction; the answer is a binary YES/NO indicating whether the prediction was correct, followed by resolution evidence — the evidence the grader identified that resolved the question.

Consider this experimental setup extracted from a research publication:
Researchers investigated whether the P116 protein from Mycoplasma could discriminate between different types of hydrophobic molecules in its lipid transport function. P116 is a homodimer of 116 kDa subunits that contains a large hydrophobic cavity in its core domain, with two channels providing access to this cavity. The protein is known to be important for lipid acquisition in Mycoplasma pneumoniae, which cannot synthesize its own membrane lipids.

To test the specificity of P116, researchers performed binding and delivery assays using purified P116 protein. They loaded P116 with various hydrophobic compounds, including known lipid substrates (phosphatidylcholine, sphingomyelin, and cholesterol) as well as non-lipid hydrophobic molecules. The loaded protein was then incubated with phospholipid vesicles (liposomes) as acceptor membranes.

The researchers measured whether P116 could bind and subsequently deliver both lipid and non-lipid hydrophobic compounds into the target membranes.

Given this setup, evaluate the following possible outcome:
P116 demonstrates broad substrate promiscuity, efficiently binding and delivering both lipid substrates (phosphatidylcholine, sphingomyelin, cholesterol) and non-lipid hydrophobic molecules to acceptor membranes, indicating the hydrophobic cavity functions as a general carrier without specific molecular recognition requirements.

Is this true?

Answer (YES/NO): NO